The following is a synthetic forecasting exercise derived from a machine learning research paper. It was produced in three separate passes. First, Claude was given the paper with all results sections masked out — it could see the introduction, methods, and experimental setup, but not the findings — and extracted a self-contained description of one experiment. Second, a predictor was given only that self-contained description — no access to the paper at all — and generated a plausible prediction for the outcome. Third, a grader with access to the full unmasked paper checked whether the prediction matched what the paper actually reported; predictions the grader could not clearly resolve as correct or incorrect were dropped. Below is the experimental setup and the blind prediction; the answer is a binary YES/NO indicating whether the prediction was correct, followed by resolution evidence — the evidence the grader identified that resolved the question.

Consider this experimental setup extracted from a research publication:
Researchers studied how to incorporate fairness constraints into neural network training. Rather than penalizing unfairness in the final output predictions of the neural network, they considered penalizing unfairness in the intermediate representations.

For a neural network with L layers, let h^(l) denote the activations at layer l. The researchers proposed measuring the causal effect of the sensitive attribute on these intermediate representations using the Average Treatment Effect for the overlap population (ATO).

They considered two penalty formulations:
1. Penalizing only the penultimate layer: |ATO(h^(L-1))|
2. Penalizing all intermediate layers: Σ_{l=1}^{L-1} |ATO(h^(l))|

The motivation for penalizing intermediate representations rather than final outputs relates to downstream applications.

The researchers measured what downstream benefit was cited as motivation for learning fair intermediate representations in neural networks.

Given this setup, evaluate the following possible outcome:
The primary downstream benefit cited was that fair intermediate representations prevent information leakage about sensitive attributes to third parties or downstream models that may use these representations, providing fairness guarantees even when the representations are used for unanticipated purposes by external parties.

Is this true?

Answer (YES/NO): NO